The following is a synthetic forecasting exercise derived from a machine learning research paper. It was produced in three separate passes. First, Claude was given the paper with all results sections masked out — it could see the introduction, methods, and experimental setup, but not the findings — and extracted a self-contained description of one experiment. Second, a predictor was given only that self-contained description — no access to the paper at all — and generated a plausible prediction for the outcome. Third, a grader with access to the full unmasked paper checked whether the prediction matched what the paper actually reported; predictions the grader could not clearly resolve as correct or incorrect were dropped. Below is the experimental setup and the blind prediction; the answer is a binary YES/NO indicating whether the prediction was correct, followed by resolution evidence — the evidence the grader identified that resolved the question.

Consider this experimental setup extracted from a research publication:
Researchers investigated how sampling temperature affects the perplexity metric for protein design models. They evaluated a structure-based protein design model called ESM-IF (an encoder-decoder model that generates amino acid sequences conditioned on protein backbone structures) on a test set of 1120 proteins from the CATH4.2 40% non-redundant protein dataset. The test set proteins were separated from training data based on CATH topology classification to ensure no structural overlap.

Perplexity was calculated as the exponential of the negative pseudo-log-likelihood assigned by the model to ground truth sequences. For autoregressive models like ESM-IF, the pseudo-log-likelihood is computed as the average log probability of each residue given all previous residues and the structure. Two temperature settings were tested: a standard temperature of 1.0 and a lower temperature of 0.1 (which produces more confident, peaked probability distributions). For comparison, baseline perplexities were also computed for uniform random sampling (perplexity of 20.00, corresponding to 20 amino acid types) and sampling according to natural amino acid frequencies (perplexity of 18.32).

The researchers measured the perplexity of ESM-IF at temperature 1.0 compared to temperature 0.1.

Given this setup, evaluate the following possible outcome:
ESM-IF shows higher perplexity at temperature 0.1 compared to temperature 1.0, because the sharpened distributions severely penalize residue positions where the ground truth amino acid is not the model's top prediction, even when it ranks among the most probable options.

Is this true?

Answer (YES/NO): YES